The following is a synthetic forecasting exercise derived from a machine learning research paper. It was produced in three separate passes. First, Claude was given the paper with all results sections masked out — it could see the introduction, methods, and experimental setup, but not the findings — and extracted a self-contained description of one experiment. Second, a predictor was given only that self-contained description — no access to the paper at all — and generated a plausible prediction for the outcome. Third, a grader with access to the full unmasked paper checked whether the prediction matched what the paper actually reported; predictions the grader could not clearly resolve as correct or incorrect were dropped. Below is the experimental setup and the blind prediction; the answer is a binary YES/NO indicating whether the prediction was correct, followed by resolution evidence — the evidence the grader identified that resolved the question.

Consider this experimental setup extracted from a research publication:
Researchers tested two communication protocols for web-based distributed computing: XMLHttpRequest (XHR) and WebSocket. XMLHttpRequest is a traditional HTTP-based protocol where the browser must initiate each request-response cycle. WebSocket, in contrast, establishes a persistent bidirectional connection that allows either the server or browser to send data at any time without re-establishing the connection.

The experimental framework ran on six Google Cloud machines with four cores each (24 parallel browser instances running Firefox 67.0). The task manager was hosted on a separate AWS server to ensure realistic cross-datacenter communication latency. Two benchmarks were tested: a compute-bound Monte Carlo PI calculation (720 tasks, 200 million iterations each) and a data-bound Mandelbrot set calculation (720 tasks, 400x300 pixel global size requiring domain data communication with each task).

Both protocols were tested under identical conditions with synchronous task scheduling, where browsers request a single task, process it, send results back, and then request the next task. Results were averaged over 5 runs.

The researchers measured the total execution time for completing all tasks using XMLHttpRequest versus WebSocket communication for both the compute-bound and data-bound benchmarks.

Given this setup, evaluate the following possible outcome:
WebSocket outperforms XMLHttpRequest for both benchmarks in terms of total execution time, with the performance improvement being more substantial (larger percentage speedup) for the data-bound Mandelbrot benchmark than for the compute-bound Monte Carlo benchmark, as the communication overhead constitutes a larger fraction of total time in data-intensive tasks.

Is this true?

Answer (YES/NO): NO